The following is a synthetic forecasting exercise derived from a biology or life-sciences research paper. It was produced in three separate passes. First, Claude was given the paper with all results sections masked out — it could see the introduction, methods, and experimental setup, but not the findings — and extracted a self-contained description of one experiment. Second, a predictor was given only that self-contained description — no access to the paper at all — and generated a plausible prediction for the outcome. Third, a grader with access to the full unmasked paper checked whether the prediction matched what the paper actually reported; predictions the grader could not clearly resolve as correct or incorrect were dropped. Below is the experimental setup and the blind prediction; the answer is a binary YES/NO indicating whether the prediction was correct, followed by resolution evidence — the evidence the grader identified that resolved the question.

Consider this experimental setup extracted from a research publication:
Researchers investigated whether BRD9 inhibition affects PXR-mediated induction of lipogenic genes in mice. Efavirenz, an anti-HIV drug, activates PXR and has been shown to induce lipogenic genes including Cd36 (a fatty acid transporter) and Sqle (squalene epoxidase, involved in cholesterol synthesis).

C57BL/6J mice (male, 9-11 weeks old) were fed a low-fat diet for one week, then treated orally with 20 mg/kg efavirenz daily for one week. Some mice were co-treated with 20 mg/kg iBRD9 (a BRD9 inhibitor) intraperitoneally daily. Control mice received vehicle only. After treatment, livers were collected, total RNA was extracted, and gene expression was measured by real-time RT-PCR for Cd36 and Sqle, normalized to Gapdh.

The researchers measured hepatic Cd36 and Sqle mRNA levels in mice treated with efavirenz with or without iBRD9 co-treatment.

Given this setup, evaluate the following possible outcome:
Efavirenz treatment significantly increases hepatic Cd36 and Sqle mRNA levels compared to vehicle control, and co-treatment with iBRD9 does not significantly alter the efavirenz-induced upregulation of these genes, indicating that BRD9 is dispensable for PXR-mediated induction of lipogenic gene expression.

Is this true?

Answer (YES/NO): NO